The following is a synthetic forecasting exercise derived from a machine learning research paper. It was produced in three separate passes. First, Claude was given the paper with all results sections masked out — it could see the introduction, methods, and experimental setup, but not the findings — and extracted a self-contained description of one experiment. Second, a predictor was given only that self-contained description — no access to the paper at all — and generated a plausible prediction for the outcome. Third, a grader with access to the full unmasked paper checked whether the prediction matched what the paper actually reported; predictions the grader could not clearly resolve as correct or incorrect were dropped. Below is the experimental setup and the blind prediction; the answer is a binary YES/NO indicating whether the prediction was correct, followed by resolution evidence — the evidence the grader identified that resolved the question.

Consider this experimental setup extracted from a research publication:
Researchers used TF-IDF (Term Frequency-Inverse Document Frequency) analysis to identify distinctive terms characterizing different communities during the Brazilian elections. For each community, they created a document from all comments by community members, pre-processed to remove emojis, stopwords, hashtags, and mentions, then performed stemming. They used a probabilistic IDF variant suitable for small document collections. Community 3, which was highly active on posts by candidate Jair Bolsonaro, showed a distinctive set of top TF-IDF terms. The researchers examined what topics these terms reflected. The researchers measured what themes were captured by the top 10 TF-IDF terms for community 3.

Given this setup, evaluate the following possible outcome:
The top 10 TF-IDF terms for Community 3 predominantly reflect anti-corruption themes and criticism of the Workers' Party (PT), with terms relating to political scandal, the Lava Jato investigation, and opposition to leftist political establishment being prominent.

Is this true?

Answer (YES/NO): NO